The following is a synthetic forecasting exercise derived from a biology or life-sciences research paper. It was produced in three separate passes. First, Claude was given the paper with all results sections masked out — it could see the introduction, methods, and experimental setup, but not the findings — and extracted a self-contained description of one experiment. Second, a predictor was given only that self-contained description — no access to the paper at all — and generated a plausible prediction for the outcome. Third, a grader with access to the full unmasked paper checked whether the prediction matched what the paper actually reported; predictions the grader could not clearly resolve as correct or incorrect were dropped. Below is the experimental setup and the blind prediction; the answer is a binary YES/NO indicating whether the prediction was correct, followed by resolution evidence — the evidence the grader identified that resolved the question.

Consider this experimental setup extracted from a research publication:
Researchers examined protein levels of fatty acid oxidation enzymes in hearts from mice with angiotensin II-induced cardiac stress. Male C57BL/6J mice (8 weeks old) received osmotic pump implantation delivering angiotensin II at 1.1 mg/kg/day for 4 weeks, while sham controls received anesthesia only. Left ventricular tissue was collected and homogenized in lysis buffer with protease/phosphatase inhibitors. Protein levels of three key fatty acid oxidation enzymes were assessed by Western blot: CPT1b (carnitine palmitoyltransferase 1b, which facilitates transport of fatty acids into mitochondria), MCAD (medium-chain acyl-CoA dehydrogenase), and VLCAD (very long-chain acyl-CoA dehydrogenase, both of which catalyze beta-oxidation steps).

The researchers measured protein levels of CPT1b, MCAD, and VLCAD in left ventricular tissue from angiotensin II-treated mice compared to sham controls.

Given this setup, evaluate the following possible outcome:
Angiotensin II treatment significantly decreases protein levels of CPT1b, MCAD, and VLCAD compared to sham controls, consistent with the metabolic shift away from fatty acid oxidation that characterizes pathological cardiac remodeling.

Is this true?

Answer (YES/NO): NO